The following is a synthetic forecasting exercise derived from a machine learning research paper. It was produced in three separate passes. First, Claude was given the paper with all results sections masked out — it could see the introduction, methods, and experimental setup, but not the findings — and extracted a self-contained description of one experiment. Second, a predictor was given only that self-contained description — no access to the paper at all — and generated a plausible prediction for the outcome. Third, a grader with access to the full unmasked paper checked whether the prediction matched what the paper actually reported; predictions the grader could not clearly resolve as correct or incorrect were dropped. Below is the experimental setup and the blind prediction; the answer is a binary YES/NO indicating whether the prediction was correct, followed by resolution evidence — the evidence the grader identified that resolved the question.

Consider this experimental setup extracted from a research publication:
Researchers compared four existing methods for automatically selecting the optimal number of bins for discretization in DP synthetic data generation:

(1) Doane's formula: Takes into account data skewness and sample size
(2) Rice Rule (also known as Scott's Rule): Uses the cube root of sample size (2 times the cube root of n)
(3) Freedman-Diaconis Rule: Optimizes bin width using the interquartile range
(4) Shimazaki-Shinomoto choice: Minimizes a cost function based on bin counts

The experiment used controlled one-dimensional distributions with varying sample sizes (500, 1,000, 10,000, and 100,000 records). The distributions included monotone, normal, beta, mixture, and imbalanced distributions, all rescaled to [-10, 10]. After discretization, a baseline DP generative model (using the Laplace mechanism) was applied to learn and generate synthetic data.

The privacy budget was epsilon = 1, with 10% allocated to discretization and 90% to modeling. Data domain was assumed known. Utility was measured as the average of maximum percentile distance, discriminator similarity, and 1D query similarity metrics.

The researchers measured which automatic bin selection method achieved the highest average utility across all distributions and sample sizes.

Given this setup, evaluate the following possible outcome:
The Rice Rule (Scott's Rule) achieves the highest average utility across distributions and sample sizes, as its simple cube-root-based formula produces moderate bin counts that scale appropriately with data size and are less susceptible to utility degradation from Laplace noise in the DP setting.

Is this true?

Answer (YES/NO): NO